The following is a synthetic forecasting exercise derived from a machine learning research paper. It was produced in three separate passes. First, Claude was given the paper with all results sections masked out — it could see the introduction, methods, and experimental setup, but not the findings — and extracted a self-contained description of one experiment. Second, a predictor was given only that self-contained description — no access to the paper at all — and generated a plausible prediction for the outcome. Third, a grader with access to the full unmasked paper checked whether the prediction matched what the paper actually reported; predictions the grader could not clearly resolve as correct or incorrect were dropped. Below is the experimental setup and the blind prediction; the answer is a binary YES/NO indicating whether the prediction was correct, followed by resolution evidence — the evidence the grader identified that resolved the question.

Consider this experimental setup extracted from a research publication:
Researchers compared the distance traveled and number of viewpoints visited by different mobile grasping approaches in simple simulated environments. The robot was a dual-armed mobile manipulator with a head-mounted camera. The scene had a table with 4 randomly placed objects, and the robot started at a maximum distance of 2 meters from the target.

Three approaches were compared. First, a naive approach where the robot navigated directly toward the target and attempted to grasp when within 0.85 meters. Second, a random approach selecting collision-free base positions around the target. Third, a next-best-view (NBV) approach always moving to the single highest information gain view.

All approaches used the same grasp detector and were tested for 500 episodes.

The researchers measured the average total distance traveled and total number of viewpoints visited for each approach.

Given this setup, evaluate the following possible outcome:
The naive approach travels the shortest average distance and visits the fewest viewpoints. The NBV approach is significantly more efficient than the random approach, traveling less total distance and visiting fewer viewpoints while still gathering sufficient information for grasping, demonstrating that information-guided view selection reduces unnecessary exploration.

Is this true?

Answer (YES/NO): YES